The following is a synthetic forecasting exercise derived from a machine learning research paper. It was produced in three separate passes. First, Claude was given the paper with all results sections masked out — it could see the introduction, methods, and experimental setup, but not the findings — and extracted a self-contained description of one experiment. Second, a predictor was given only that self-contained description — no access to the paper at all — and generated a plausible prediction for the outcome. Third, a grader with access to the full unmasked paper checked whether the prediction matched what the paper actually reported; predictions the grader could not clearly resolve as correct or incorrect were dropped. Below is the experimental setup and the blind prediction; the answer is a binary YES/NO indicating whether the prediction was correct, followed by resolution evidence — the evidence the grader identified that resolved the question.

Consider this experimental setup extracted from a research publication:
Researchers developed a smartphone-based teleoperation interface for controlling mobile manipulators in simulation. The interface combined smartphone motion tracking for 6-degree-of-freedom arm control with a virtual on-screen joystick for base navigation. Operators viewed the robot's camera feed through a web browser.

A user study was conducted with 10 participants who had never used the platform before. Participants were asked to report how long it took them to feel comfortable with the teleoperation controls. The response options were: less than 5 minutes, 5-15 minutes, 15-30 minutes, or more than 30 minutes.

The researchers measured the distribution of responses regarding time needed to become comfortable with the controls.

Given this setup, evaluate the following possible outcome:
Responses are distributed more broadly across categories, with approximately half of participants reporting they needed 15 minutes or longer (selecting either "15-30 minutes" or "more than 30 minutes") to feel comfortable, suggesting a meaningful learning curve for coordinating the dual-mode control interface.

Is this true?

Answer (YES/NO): NO